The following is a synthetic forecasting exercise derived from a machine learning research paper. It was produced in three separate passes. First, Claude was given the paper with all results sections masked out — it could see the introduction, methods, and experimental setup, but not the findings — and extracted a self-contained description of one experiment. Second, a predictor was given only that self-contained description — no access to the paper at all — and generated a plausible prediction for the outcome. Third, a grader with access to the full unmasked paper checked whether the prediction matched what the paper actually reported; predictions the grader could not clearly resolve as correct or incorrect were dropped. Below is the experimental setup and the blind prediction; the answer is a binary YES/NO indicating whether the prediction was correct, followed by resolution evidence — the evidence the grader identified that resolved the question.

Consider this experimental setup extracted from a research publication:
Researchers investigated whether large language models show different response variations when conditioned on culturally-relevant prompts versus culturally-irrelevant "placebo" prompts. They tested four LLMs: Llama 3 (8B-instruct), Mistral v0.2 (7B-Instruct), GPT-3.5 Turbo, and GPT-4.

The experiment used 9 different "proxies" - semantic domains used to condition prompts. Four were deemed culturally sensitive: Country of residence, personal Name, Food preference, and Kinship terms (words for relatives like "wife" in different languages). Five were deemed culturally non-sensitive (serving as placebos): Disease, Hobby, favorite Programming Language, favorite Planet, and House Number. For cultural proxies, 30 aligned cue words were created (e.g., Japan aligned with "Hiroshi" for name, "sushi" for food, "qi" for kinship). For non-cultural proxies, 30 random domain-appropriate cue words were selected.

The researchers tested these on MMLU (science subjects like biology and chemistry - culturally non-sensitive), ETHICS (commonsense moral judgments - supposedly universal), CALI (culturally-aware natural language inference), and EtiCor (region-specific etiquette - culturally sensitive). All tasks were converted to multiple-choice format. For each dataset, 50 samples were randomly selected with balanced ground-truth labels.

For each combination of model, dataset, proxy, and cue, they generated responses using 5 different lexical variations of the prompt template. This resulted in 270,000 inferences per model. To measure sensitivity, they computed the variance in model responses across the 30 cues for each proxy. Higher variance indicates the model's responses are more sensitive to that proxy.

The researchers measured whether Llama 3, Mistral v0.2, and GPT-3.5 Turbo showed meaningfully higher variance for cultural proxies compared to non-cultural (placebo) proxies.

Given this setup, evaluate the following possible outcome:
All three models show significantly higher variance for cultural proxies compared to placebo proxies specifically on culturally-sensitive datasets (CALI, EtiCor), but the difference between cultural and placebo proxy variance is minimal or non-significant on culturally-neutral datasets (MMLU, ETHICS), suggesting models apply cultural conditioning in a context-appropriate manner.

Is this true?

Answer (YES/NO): NO